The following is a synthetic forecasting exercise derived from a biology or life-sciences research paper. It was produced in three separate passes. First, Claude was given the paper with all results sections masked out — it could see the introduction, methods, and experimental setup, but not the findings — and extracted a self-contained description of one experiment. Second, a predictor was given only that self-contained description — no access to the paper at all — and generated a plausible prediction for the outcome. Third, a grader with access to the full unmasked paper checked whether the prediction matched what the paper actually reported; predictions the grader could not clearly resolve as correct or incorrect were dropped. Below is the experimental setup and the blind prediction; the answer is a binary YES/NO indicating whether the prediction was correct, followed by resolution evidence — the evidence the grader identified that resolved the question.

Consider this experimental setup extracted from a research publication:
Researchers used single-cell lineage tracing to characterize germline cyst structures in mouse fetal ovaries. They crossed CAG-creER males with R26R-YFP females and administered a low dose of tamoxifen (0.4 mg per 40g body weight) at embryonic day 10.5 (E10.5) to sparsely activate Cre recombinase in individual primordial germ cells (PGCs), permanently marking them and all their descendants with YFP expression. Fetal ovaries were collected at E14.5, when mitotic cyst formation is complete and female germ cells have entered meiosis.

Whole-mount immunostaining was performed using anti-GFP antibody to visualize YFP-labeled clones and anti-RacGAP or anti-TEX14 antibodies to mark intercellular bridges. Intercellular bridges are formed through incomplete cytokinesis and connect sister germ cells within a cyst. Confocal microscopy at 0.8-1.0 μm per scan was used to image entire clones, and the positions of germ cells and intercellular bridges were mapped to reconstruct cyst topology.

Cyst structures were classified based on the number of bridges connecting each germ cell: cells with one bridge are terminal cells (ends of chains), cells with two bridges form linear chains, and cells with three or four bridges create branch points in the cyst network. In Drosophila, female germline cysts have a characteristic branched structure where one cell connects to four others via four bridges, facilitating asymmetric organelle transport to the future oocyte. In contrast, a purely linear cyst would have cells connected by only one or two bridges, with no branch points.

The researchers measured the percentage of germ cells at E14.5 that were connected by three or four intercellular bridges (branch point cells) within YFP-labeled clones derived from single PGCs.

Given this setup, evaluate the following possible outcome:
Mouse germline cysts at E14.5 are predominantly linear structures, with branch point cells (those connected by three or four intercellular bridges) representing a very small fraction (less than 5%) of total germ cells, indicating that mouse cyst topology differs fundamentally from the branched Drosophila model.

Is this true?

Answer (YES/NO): NO